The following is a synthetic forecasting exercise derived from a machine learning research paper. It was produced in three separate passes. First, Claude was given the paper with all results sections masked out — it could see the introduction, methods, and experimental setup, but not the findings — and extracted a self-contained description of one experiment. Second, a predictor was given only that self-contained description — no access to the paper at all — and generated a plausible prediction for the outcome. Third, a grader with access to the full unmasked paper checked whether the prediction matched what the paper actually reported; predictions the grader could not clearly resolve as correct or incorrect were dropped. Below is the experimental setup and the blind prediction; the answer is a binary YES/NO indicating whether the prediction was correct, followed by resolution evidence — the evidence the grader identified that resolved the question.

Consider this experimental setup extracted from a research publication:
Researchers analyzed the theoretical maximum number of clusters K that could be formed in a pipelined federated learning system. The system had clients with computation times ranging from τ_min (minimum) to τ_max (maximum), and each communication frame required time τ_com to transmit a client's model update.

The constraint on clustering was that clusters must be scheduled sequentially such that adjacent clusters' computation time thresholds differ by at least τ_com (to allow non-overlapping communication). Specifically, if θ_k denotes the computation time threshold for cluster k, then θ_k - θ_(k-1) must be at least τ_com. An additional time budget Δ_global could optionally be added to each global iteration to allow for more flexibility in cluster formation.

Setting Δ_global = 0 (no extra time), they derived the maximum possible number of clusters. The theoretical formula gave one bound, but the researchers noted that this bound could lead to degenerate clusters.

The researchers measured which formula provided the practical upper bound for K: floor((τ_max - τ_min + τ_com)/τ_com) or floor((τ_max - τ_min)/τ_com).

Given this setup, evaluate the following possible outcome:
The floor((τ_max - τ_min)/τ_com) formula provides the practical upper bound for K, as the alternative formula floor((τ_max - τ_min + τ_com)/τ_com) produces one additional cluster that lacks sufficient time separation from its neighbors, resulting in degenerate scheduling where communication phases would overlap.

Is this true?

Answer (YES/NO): NO